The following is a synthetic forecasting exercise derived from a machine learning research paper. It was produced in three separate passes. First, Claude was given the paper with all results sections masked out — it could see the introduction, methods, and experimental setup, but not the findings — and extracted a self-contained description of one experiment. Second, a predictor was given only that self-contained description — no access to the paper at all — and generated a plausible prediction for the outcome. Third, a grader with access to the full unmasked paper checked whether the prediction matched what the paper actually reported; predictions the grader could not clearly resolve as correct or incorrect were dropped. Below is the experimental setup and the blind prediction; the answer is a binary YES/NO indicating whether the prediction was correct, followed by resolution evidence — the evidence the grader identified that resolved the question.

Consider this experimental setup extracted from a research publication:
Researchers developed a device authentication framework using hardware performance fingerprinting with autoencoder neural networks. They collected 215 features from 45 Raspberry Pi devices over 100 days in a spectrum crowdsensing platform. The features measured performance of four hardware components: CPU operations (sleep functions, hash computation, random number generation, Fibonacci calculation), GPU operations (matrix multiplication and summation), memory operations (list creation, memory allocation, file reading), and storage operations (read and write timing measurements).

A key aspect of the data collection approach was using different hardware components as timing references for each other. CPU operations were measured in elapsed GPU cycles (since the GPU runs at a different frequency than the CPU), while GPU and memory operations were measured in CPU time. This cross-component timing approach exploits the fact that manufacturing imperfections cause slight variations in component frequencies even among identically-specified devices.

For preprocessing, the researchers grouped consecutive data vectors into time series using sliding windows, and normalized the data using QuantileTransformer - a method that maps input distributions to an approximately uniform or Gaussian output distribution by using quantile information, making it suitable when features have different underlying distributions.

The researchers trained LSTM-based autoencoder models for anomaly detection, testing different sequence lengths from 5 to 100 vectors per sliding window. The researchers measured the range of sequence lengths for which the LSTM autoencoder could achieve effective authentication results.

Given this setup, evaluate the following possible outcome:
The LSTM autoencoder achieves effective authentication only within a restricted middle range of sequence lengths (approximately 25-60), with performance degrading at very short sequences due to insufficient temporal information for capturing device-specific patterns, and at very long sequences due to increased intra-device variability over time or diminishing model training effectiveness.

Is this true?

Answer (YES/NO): NO